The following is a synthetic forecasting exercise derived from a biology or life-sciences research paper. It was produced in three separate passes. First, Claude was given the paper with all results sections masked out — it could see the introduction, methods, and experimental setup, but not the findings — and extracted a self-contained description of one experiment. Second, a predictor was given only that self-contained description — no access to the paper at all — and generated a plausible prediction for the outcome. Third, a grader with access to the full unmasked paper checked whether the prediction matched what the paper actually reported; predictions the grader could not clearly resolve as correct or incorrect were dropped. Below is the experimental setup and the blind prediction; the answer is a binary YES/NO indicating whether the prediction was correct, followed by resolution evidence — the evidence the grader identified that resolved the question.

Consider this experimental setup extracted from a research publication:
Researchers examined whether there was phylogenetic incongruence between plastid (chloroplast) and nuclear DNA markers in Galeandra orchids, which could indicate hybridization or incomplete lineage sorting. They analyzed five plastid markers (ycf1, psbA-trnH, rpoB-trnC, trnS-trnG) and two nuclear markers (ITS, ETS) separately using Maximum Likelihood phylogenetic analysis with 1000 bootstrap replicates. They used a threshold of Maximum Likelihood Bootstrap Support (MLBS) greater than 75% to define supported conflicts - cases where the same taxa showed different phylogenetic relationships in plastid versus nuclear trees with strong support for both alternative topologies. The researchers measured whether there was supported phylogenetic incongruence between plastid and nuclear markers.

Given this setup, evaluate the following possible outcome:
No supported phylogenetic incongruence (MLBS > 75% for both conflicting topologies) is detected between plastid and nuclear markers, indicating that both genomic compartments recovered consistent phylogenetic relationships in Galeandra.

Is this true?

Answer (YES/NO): YES